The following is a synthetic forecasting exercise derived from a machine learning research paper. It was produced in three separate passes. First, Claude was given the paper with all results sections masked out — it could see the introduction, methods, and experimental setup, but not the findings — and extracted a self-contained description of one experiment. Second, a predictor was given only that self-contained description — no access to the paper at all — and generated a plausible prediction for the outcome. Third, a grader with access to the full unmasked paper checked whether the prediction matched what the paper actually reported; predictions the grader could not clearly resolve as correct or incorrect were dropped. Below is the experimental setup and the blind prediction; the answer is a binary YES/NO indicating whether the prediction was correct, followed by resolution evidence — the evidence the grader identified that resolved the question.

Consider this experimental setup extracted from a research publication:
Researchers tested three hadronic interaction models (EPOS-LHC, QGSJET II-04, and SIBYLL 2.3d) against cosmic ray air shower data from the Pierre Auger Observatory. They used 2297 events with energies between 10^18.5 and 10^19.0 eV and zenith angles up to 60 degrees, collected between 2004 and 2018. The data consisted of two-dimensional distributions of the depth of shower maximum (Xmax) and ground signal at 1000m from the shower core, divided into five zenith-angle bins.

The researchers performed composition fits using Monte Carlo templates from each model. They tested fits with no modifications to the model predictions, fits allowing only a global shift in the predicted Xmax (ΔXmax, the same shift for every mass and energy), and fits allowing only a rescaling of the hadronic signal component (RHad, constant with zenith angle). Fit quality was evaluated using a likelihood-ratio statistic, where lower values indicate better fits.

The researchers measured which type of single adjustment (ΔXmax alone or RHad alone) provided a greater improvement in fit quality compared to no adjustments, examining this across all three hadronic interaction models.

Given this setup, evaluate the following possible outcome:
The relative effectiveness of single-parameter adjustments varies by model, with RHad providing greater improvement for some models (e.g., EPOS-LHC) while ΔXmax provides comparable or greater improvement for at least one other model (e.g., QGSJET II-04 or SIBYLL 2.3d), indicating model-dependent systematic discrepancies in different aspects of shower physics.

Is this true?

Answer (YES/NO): NO